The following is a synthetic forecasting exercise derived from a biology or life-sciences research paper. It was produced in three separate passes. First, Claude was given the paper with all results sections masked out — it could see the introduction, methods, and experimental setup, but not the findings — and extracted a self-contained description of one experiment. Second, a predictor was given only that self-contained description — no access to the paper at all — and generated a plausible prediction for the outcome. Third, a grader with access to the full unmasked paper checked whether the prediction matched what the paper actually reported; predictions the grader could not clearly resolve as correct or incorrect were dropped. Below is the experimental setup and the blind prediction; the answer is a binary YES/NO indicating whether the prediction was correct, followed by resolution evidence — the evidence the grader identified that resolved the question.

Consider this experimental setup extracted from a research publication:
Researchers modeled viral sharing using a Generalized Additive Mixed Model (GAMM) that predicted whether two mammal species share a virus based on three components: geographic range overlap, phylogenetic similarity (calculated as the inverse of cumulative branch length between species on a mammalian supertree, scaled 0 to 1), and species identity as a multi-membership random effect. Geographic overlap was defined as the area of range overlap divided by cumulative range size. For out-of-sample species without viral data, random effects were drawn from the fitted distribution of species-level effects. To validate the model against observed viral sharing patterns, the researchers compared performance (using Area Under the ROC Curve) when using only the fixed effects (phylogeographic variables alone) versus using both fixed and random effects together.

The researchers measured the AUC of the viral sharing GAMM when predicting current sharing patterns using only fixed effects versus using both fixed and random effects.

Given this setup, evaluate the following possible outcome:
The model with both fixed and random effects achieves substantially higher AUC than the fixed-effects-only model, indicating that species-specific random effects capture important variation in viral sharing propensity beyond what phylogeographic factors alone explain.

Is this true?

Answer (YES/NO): YES